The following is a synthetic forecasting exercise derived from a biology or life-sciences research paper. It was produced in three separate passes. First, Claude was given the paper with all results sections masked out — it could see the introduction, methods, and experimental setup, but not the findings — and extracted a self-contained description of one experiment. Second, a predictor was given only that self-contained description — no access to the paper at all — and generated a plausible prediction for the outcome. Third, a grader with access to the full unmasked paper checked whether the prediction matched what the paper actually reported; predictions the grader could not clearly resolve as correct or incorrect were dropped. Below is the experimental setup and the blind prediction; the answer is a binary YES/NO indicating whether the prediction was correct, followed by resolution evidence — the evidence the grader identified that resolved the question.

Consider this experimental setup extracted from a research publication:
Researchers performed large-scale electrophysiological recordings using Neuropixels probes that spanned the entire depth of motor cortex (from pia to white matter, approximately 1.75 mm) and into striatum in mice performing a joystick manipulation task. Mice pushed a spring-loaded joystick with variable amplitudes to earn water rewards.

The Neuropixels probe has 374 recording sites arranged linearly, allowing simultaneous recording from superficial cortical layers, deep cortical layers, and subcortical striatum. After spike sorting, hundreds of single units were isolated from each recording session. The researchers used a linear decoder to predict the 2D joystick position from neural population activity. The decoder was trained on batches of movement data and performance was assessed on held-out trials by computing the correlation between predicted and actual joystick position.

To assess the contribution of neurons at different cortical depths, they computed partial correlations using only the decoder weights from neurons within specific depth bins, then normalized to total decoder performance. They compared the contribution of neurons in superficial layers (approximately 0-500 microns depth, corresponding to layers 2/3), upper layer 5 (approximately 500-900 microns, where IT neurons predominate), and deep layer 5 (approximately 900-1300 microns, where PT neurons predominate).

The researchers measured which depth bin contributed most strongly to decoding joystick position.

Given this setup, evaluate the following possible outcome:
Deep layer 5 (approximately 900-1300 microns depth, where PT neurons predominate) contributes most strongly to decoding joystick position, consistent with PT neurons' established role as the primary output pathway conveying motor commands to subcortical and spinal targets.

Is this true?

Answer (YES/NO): NO